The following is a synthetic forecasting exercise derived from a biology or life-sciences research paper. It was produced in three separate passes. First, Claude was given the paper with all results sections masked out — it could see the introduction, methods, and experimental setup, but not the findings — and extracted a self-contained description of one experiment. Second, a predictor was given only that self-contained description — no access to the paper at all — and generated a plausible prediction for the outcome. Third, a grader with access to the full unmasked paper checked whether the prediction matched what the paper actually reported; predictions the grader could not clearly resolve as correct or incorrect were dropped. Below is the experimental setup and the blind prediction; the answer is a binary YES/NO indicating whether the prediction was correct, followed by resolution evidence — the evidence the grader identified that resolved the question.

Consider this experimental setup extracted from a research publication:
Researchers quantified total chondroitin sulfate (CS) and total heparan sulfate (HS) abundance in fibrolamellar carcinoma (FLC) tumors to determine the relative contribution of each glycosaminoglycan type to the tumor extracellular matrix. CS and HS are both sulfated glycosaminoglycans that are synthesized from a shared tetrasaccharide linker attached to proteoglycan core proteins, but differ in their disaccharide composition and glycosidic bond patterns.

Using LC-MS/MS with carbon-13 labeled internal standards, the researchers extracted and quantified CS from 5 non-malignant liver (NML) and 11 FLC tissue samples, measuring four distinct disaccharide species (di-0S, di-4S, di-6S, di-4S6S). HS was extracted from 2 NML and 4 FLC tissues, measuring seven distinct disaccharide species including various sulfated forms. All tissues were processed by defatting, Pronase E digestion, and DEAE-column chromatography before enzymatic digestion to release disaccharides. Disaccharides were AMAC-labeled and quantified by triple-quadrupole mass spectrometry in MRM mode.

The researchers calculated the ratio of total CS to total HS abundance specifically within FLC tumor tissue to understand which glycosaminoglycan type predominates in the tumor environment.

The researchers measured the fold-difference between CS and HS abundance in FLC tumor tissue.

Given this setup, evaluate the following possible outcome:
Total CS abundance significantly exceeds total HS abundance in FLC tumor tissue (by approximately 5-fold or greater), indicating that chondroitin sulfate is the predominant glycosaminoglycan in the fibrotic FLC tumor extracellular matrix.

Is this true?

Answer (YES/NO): NO